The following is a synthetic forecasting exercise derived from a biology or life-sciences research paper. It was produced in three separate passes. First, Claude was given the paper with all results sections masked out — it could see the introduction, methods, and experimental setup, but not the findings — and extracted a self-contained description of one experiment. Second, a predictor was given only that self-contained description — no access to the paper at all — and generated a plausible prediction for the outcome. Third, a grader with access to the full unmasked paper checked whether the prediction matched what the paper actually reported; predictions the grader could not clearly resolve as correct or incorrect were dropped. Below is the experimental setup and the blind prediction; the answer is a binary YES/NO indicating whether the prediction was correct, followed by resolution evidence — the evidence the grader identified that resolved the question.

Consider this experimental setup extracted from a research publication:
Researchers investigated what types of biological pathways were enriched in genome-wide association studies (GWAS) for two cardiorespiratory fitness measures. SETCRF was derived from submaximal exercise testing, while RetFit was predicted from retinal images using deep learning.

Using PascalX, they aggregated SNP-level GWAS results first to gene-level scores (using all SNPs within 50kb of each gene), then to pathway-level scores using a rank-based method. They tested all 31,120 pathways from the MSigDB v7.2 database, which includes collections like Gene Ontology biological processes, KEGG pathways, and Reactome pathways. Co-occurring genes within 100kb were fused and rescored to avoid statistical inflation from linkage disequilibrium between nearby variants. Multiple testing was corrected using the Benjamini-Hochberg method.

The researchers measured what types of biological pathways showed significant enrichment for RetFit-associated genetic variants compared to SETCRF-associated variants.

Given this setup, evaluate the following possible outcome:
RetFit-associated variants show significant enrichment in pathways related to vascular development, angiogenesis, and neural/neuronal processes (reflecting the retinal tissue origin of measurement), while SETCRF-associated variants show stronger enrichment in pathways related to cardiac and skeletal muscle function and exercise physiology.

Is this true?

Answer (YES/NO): NO